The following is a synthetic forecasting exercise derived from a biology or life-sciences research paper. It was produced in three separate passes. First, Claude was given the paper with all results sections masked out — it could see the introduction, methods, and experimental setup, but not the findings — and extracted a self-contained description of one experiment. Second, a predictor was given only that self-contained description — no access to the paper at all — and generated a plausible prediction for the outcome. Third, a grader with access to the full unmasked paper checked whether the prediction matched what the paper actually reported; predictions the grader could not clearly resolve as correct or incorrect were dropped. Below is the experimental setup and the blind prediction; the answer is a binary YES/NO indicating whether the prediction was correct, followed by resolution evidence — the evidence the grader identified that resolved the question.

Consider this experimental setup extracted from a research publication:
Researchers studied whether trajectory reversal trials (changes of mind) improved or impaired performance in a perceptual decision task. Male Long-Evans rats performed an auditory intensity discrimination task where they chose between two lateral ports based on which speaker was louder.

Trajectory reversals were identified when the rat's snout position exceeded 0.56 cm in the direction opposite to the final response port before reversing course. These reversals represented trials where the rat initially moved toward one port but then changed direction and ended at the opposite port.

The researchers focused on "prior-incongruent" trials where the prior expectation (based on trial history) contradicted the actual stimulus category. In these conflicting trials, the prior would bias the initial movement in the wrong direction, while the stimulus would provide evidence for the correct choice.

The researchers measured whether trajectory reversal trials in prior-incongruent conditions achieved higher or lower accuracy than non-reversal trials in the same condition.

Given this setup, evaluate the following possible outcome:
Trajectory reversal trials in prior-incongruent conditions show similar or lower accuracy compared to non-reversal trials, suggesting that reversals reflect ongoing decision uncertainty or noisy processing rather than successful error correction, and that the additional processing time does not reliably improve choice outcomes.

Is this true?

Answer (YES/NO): NO